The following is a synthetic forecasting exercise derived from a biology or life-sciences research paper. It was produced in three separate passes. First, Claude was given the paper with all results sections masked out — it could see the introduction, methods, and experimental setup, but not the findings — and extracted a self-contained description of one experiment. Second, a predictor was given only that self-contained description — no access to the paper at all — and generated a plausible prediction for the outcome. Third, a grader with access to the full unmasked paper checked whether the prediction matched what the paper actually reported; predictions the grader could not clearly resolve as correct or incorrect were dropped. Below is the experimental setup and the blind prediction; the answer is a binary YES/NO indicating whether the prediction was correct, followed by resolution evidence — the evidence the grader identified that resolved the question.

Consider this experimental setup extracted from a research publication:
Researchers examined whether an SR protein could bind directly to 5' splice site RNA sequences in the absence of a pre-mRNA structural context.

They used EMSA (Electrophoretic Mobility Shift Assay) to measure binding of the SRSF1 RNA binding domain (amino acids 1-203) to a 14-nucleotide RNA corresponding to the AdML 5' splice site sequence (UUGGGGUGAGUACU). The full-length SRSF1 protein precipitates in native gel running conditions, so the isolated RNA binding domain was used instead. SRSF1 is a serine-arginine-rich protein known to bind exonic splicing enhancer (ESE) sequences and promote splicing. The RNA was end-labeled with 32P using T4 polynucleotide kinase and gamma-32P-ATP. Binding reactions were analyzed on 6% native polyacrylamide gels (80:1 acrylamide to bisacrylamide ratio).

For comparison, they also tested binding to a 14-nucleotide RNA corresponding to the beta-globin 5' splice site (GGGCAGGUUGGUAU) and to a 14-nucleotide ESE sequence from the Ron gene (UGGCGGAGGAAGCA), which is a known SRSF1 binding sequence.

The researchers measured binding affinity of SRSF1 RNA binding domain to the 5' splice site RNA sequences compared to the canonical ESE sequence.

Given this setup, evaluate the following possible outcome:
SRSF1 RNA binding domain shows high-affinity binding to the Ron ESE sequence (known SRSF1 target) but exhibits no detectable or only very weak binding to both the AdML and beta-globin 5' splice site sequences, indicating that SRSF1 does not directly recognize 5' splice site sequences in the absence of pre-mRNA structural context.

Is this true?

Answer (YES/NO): NO